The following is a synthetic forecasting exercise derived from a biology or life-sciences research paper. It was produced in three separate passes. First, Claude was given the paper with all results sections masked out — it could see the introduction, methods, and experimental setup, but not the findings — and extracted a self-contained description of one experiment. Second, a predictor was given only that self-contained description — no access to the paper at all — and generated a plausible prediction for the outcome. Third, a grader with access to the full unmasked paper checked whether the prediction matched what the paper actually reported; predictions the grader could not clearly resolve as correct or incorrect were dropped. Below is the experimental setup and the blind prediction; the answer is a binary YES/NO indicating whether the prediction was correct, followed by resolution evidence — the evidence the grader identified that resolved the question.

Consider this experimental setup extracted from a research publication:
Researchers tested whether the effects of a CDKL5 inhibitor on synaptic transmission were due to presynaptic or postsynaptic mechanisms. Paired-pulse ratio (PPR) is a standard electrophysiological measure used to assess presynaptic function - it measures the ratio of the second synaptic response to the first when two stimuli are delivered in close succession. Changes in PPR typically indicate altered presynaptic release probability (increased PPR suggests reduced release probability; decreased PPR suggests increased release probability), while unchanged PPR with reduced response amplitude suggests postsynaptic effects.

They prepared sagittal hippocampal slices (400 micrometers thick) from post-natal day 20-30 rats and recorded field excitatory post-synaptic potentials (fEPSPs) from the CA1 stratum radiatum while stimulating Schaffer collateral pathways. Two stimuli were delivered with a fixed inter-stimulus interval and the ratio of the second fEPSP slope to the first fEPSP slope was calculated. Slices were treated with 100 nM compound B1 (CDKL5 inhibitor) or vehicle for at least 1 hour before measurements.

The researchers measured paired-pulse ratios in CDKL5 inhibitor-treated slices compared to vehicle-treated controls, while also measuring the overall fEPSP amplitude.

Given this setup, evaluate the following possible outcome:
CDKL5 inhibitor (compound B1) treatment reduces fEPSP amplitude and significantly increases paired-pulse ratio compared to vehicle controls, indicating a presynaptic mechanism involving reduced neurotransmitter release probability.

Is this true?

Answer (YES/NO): NO